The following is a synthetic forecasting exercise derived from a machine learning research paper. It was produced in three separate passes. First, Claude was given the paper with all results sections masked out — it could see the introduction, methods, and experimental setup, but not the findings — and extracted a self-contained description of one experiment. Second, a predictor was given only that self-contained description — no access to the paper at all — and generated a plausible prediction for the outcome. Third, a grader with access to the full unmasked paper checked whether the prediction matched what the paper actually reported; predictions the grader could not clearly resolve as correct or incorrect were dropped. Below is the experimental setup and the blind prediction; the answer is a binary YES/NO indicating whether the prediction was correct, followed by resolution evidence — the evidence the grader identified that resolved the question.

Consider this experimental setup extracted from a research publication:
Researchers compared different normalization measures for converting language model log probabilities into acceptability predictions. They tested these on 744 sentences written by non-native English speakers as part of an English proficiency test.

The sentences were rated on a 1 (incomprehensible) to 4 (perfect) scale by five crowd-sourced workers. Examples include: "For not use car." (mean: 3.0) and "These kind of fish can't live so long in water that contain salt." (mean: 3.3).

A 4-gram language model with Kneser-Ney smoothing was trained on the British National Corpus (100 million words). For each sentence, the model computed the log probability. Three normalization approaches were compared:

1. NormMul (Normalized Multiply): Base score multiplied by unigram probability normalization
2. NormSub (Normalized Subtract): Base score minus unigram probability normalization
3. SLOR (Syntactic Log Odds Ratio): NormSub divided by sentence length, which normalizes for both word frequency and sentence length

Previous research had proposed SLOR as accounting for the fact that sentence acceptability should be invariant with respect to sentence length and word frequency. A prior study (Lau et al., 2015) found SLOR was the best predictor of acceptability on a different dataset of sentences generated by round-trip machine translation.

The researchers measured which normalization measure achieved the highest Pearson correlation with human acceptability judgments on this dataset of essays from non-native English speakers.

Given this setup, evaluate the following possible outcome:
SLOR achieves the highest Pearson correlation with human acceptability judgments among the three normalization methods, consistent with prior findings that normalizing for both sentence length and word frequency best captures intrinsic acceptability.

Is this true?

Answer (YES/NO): NO